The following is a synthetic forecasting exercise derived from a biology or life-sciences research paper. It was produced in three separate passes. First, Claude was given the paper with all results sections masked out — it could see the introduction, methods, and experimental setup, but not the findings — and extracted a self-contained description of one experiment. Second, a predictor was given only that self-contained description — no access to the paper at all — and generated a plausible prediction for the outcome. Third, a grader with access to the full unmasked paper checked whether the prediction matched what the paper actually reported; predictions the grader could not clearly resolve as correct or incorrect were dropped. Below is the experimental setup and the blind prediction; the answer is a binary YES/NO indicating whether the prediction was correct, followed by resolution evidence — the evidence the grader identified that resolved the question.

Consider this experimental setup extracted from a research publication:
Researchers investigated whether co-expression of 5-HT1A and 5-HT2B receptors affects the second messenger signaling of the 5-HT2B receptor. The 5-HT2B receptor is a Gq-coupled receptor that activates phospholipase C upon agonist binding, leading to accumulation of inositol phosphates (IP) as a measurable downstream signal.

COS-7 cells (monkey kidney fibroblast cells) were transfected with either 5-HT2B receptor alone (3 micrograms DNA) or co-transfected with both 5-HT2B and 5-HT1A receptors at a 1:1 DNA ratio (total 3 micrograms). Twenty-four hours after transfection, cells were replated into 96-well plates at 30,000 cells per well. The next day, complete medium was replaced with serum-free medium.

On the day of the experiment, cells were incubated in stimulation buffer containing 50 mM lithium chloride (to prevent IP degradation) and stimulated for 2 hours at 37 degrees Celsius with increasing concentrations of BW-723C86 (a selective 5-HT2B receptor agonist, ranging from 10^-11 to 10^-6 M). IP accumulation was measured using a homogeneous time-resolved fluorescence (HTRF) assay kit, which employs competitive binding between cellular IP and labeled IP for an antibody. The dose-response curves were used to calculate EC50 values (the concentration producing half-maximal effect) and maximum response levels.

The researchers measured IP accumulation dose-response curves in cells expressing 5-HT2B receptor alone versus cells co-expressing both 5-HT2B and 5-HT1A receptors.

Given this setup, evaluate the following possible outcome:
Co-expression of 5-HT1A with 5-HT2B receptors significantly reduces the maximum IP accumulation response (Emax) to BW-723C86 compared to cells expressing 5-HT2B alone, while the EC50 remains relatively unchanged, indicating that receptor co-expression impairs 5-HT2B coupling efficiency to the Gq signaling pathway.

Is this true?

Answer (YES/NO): NO